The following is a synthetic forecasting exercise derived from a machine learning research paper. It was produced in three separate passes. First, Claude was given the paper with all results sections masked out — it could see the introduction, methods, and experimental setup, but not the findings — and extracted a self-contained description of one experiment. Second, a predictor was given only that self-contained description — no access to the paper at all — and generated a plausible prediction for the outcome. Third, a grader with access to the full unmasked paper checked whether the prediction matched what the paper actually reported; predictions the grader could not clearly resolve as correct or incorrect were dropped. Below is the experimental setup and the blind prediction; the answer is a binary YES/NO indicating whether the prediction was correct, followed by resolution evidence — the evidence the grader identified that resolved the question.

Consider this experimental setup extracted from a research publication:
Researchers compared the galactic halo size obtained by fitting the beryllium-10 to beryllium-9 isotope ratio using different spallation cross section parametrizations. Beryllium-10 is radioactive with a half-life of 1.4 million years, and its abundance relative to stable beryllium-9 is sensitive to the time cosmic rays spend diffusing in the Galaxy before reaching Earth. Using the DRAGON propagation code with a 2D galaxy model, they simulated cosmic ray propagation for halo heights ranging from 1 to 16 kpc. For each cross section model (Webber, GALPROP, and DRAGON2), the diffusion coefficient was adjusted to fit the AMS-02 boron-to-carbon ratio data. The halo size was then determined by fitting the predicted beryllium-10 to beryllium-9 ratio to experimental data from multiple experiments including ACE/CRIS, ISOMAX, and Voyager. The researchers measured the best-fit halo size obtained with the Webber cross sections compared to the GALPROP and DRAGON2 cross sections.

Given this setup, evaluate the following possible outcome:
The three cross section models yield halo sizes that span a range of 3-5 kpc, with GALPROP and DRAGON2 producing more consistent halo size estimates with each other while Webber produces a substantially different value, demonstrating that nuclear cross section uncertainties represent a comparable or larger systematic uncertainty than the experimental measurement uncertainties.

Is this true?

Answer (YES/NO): YES